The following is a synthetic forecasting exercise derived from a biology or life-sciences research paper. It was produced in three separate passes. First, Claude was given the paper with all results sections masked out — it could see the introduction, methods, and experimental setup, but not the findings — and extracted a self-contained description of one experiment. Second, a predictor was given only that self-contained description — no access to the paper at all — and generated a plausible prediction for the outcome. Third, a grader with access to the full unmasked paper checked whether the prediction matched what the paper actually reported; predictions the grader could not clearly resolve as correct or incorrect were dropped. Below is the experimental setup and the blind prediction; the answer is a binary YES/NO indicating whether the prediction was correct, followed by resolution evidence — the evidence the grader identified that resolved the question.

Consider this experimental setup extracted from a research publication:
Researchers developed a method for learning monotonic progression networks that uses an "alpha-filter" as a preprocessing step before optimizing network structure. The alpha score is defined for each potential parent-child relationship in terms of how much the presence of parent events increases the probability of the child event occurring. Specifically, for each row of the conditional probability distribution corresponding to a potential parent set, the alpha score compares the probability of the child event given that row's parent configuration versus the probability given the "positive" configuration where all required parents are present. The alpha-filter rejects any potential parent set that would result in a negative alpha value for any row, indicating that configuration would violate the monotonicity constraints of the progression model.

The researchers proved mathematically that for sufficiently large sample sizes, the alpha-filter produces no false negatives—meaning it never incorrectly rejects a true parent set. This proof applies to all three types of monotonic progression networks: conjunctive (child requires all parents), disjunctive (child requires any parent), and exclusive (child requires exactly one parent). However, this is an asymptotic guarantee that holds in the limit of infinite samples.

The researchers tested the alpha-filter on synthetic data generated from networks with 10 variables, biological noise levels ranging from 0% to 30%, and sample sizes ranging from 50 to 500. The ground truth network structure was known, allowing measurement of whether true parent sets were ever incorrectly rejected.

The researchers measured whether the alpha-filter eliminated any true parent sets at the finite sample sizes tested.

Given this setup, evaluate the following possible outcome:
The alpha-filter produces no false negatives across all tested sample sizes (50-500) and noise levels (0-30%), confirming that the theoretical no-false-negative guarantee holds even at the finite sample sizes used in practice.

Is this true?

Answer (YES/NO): NO